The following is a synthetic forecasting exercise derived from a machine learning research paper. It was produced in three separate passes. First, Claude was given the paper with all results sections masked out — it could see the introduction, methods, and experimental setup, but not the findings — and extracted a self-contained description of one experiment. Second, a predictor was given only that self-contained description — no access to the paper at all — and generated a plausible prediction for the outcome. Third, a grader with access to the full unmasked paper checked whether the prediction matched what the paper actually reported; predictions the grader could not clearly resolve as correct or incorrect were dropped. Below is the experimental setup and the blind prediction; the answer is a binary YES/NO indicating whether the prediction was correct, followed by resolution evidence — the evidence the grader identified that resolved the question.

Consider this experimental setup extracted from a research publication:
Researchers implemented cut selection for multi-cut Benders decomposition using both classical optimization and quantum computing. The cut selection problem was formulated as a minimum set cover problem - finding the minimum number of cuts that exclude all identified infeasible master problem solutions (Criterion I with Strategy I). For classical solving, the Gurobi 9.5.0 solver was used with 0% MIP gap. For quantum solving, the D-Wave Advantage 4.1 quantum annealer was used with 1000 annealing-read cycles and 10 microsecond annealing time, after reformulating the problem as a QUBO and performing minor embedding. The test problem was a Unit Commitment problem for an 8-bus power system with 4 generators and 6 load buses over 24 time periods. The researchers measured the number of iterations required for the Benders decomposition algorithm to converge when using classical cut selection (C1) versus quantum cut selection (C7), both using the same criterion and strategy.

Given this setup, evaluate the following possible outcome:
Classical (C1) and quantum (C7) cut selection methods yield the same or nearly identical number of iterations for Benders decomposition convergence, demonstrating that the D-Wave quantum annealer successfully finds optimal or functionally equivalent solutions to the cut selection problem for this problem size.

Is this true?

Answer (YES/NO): YES